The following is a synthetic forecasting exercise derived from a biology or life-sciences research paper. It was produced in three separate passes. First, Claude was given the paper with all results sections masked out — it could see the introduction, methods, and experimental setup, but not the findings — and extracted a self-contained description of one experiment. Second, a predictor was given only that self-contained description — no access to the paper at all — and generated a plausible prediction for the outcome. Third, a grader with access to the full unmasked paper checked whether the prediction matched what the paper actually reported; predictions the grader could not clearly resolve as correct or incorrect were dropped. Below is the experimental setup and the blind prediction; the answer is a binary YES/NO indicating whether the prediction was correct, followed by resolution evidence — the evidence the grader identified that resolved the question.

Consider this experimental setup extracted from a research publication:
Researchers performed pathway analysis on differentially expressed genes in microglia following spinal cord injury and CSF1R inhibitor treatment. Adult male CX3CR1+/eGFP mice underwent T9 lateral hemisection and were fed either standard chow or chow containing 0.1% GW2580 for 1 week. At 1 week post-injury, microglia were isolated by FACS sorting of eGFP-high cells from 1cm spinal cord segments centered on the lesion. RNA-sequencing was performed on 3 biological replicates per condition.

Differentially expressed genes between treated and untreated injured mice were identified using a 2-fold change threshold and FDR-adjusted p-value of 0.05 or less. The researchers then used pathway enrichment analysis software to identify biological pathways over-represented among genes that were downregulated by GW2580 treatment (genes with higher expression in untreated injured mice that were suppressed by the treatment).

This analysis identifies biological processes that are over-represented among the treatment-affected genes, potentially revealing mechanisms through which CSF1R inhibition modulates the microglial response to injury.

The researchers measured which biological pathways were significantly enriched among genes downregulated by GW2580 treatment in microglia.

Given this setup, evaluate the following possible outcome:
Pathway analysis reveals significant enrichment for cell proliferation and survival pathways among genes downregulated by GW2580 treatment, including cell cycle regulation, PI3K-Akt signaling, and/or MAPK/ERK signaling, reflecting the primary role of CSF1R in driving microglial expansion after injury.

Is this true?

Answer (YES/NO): NO